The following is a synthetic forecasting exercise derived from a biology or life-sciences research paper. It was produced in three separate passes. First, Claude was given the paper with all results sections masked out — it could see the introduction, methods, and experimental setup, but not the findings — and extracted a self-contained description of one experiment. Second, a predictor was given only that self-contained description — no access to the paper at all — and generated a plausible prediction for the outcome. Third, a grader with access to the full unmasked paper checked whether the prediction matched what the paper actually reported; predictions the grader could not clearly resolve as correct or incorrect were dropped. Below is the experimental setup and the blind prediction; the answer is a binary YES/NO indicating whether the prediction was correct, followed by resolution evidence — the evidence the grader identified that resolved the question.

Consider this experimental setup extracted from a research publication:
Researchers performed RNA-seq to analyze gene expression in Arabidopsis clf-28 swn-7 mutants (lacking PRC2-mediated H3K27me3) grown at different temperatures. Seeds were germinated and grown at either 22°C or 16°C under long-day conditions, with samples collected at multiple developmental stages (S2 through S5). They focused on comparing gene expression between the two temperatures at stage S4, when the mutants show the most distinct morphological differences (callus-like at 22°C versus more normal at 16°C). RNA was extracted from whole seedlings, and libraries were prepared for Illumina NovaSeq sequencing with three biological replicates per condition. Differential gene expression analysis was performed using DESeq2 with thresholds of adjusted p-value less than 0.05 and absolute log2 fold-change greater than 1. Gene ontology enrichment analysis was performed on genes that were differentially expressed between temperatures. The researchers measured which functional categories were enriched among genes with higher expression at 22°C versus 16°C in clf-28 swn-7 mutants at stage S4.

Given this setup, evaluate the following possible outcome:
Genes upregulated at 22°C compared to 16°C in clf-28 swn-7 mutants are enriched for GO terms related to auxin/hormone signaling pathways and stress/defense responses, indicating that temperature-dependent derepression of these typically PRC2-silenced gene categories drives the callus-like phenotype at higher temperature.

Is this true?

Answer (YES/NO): NO